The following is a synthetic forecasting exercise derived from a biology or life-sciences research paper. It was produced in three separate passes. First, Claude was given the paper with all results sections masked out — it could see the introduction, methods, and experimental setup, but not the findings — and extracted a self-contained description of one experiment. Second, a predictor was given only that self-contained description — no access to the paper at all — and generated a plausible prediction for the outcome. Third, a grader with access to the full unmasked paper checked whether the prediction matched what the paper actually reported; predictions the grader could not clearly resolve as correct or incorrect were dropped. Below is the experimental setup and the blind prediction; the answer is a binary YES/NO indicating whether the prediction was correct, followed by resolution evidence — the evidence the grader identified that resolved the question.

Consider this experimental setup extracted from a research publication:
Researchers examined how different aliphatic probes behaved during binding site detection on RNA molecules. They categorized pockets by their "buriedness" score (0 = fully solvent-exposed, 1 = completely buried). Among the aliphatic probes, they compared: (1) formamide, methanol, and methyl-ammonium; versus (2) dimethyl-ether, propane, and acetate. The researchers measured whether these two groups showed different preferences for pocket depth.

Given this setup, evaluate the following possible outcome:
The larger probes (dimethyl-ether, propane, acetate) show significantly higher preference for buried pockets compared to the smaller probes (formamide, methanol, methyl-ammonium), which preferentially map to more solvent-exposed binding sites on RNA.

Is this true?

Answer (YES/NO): NO